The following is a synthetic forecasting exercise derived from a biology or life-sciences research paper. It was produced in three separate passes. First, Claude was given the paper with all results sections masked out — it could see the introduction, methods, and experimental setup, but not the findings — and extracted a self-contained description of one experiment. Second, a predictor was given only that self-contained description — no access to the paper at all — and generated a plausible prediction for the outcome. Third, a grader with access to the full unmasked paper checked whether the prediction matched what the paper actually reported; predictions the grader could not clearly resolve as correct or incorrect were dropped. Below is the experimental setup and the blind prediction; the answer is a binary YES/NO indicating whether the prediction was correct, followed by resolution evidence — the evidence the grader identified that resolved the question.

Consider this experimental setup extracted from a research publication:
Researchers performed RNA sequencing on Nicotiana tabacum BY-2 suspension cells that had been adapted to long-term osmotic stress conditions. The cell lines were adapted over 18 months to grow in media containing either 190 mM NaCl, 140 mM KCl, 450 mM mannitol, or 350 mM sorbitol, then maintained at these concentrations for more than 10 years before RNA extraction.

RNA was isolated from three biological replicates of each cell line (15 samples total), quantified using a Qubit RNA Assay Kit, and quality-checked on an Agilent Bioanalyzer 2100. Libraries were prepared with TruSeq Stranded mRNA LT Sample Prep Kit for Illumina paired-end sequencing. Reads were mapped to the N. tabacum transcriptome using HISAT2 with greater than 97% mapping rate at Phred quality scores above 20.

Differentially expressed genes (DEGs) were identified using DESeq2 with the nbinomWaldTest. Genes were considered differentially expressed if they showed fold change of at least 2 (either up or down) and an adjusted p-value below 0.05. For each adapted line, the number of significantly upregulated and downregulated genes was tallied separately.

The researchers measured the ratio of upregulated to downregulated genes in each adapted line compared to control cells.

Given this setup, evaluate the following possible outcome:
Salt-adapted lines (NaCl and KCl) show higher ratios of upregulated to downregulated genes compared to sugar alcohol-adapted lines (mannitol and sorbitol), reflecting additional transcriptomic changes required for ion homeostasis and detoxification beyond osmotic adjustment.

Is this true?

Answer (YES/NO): NO